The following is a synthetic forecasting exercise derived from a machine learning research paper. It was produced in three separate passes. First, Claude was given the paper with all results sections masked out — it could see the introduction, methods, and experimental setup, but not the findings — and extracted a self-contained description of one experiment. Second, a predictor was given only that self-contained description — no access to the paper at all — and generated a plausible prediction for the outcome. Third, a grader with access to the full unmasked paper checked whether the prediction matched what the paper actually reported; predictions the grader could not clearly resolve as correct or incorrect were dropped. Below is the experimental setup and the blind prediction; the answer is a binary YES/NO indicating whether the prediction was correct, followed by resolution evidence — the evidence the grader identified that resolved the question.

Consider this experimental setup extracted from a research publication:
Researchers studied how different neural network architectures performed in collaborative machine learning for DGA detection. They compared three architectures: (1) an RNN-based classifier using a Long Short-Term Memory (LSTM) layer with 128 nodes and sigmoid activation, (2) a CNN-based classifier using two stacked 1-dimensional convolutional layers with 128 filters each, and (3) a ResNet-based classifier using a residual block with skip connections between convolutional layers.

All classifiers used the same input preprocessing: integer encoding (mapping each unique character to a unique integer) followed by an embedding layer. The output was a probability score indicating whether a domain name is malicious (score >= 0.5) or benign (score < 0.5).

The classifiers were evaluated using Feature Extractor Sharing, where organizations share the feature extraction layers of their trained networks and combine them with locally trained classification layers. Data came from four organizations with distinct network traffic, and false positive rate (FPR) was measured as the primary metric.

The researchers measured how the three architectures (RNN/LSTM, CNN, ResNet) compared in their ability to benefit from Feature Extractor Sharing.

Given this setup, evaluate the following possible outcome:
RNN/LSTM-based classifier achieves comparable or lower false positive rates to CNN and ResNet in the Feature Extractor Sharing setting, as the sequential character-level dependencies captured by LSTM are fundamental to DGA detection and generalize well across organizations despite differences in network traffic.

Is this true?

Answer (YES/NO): YES